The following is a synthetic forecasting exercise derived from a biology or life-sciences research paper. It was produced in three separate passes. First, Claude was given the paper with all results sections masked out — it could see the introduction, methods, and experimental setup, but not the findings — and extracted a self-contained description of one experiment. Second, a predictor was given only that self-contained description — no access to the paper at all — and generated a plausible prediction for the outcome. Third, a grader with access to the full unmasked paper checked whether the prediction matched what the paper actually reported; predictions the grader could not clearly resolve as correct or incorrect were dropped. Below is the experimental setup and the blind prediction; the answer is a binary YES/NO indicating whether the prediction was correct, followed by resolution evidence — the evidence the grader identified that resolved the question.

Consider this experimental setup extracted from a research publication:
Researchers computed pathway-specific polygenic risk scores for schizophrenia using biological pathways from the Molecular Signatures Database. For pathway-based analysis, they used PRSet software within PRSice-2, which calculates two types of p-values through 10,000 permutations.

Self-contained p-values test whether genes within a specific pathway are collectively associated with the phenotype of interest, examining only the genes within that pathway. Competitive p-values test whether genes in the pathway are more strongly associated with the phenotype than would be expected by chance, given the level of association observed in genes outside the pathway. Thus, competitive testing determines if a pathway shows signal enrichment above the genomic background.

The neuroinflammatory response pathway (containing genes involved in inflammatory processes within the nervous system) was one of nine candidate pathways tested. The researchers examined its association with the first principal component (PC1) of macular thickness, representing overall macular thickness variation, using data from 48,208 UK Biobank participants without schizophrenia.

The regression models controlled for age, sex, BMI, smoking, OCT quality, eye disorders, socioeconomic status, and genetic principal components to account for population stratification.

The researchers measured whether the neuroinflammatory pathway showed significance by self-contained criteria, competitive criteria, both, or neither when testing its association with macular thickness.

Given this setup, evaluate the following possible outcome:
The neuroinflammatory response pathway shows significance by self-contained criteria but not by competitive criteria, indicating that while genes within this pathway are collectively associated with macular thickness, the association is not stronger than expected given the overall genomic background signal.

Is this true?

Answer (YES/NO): YES